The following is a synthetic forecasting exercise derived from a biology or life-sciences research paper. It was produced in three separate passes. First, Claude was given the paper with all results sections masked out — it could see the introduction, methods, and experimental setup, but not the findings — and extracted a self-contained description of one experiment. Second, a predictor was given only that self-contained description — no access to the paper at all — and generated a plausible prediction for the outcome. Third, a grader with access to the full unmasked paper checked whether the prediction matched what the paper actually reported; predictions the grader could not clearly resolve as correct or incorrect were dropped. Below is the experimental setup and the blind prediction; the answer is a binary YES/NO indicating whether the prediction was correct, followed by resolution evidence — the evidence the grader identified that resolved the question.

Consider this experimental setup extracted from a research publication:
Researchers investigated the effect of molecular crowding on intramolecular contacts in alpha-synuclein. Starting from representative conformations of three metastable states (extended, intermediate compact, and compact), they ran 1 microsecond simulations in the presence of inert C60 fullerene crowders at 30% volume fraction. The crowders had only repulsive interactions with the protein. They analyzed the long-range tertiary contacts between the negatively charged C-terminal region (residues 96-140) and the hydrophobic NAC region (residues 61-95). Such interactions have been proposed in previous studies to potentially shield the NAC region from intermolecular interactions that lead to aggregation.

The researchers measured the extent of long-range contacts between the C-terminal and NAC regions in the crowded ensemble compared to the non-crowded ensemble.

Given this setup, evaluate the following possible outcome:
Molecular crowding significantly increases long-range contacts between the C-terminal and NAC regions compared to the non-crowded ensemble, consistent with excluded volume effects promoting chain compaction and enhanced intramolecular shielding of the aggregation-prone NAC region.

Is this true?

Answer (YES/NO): YES